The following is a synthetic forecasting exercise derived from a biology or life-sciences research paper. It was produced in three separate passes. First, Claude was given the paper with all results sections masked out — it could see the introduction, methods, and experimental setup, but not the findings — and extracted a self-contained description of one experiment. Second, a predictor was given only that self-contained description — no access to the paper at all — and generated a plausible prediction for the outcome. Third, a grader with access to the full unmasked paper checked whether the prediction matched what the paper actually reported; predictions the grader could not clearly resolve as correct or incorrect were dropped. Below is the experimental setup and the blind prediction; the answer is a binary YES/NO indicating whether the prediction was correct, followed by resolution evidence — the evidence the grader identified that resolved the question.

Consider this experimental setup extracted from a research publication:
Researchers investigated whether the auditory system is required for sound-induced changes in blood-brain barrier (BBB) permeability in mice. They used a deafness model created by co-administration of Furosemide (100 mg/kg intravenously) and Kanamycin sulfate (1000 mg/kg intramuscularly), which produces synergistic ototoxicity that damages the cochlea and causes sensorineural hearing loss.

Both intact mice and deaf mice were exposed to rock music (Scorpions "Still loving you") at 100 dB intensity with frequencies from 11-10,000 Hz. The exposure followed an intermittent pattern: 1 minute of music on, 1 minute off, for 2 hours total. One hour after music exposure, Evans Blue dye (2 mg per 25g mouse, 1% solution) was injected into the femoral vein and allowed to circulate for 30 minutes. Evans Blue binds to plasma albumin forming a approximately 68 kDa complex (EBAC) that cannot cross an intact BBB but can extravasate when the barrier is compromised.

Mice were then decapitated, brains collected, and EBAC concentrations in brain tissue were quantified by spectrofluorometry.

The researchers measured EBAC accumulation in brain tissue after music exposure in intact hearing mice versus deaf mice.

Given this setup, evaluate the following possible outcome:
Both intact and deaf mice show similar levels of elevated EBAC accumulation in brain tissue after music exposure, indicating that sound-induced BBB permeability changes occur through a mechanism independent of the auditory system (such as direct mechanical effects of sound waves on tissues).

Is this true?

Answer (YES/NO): NO